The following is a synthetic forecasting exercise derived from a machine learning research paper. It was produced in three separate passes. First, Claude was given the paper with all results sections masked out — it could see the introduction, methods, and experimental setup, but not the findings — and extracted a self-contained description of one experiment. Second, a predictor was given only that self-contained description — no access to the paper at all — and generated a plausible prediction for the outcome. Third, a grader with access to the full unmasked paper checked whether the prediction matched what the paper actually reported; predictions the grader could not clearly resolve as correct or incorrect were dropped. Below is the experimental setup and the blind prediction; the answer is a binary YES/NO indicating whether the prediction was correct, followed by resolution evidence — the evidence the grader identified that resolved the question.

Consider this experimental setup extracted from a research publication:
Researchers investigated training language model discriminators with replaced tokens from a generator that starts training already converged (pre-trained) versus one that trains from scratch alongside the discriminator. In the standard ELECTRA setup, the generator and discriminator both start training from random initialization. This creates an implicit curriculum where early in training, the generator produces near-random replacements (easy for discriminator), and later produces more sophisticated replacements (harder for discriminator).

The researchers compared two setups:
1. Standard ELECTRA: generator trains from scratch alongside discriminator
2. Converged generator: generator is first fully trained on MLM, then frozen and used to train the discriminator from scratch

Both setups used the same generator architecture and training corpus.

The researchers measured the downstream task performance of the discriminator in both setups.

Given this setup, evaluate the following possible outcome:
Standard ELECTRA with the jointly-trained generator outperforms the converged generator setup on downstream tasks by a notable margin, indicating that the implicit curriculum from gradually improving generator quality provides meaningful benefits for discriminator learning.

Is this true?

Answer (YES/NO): YES